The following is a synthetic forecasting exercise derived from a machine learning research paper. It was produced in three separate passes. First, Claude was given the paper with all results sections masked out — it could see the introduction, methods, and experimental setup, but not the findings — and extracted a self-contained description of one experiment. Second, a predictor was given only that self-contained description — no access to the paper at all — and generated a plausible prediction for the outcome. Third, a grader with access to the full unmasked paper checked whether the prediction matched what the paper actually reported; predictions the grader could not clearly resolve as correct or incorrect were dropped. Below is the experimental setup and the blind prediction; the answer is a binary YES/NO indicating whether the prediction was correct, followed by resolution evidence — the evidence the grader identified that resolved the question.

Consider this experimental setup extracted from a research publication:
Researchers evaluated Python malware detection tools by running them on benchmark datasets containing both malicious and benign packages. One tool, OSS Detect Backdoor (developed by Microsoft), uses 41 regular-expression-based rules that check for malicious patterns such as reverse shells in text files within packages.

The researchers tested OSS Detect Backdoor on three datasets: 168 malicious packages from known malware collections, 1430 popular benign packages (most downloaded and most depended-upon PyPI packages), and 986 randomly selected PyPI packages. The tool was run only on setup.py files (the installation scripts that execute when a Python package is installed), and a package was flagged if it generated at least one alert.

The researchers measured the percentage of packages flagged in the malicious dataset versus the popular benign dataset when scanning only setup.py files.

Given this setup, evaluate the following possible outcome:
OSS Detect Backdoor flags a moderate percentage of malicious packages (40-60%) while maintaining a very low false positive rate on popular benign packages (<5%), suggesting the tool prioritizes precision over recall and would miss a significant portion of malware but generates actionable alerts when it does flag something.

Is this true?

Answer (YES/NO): NO